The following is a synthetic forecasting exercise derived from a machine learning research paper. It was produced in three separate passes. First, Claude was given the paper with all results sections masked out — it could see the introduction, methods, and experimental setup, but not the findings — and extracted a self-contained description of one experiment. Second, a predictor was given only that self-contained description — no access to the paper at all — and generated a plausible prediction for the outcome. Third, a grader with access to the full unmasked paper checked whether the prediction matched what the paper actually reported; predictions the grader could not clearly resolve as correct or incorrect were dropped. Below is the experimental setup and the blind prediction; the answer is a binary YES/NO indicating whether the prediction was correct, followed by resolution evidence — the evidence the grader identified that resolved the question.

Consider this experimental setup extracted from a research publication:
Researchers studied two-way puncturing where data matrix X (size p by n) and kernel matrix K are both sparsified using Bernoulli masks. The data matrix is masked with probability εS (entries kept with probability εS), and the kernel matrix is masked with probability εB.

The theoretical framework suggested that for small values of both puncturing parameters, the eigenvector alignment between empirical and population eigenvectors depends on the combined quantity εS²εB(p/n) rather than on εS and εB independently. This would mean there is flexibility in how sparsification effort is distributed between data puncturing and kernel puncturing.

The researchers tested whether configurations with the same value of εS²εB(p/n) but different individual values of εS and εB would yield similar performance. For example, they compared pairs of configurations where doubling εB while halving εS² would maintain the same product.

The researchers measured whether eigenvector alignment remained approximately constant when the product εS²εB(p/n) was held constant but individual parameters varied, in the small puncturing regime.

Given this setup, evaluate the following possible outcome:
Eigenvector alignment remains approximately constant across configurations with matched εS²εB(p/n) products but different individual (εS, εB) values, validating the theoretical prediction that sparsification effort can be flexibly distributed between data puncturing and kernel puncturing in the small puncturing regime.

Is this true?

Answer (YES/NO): YES